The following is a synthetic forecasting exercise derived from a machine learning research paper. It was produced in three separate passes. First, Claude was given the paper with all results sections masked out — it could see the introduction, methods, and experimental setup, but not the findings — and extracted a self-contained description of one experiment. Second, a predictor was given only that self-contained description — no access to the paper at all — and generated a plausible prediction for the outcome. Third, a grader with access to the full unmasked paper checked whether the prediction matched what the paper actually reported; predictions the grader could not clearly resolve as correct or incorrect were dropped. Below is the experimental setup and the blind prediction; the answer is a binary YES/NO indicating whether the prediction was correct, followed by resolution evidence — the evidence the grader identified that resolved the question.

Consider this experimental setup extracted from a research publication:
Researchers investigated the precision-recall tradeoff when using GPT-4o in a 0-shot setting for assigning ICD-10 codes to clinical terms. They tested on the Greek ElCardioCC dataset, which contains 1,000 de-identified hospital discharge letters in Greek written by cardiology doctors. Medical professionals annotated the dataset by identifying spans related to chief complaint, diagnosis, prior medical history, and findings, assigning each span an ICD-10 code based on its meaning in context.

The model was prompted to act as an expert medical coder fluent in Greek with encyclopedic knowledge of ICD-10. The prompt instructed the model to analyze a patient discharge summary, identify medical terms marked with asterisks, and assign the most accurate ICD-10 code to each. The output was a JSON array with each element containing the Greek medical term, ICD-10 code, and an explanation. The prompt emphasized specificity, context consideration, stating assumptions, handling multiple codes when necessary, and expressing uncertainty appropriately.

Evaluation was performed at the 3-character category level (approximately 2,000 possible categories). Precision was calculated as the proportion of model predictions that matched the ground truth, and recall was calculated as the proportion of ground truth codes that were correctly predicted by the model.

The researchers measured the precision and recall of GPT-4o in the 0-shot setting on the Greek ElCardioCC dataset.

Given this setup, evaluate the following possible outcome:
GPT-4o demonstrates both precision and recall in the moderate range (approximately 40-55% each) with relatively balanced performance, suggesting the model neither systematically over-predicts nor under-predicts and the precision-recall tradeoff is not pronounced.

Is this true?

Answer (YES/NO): NO